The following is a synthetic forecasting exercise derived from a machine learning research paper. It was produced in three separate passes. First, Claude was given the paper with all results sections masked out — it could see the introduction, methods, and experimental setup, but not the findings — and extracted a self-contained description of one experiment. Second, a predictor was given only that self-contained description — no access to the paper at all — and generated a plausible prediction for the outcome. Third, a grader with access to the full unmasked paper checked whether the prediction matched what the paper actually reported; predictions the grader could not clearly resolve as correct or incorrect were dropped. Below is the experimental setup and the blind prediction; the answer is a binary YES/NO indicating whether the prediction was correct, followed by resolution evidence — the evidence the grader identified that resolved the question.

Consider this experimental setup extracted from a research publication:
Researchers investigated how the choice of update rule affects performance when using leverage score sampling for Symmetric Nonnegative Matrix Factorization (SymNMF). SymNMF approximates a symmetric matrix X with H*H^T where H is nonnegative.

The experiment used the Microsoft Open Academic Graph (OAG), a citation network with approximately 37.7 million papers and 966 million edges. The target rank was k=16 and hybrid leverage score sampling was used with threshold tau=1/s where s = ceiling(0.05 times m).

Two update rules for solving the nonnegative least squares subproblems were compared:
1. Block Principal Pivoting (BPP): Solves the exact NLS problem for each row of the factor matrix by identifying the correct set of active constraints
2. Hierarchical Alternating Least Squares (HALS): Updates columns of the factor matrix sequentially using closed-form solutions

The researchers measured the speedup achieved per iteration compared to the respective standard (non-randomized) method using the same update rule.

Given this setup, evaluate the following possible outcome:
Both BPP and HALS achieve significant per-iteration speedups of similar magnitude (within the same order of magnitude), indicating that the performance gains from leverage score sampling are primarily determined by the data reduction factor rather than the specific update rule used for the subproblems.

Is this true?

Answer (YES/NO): NO